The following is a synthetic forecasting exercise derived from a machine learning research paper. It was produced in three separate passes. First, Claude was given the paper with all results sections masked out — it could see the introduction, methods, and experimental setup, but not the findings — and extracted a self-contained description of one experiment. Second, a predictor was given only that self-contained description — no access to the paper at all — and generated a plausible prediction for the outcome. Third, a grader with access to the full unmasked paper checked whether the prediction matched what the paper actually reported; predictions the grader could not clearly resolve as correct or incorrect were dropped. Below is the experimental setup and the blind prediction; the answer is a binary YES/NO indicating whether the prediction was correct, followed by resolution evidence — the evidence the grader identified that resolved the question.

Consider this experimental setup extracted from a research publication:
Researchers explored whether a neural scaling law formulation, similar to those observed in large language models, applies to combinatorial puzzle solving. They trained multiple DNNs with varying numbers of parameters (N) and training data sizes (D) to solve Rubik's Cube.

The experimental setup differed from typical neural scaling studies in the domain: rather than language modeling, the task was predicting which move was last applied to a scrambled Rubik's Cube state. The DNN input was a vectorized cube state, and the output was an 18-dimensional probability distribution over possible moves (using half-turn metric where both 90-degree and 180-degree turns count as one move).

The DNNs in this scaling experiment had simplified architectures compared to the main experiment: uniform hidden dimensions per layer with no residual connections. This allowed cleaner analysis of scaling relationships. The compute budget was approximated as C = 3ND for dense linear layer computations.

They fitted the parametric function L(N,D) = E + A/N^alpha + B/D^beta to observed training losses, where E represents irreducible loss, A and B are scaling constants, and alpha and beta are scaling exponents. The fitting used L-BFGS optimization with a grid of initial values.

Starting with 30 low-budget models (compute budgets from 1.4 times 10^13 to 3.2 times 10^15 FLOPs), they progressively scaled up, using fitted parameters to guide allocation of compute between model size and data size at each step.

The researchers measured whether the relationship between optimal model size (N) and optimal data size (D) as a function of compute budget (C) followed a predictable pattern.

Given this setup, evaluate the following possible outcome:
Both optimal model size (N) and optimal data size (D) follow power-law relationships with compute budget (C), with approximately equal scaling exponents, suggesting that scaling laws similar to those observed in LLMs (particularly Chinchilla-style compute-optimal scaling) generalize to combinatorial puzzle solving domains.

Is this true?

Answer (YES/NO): YES